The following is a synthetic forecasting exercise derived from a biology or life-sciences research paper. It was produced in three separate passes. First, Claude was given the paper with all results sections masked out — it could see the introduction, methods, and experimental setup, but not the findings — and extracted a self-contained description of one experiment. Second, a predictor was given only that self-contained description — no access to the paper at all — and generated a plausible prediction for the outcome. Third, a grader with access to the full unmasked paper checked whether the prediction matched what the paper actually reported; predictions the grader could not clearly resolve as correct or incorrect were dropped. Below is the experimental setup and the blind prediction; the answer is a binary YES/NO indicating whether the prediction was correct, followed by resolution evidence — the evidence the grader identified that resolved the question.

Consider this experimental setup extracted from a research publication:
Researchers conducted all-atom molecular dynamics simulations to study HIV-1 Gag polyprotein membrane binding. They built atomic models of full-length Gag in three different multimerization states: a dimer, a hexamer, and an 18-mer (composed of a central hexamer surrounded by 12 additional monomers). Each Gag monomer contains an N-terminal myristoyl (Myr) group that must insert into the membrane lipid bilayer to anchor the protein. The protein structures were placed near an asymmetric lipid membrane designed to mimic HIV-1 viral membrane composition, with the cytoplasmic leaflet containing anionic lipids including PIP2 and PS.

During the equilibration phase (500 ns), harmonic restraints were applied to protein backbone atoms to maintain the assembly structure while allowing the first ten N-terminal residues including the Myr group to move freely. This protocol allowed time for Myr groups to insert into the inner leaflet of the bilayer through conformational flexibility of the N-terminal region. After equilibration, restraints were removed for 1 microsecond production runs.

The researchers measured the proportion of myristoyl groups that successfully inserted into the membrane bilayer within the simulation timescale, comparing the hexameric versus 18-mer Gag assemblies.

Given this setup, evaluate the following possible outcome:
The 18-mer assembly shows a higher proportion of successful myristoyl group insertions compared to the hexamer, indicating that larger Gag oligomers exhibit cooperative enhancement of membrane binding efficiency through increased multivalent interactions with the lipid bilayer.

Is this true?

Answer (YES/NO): NO